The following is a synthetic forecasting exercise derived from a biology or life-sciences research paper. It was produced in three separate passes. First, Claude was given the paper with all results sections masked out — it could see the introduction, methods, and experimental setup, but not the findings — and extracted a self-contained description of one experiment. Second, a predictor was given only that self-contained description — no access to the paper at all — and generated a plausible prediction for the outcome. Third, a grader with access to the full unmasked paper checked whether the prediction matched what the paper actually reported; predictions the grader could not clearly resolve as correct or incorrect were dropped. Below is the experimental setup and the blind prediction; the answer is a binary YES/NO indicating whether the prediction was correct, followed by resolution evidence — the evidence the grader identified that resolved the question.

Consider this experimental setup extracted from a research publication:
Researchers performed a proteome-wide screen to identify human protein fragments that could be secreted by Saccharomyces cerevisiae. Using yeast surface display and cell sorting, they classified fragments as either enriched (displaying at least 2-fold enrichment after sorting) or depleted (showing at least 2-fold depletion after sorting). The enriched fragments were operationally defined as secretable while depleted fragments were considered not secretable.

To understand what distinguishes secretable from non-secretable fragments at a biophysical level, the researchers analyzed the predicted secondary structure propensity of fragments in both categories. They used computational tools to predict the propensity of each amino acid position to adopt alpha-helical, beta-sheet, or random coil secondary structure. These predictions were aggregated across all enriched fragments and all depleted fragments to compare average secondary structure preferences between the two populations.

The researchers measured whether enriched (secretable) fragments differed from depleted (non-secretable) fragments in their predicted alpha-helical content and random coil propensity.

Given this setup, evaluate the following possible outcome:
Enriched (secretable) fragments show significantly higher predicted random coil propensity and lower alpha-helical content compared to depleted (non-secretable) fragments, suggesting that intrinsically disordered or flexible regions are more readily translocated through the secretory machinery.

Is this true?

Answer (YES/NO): YES